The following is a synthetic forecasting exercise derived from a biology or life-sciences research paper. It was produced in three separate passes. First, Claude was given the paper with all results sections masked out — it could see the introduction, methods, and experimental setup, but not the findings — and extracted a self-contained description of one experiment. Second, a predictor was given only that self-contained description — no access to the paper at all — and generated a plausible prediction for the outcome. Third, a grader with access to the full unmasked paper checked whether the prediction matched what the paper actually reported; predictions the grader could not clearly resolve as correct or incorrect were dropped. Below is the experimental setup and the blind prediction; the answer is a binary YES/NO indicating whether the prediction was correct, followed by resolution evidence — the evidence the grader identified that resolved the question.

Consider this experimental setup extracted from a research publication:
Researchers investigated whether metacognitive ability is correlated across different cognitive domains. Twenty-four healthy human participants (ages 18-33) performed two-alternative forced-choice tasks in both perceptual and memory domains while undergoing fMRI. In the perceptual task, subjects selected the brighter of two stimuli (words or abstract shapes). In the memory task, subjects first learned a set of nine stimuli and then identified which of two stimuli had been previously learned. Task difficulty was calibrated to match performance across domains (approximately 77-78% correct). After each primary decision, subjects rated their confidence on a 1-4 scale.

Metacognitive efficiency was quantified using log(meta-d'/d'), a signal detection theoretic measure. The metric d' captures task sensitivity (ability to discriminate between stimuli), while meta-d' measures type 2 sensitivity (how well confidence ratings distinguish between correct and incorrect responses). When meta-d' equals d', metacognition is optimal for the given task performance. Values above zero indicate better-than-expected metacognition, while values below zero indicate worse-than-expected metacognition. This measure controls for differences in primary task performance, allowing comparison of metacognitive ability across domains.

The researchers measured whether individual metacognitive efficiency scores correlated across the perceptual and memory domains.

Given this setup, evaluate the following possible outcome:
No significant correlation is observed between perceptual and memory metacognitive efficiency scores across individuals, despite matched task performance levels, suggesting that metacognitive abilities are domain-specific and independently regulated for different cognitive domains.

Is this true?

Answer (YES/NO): YES